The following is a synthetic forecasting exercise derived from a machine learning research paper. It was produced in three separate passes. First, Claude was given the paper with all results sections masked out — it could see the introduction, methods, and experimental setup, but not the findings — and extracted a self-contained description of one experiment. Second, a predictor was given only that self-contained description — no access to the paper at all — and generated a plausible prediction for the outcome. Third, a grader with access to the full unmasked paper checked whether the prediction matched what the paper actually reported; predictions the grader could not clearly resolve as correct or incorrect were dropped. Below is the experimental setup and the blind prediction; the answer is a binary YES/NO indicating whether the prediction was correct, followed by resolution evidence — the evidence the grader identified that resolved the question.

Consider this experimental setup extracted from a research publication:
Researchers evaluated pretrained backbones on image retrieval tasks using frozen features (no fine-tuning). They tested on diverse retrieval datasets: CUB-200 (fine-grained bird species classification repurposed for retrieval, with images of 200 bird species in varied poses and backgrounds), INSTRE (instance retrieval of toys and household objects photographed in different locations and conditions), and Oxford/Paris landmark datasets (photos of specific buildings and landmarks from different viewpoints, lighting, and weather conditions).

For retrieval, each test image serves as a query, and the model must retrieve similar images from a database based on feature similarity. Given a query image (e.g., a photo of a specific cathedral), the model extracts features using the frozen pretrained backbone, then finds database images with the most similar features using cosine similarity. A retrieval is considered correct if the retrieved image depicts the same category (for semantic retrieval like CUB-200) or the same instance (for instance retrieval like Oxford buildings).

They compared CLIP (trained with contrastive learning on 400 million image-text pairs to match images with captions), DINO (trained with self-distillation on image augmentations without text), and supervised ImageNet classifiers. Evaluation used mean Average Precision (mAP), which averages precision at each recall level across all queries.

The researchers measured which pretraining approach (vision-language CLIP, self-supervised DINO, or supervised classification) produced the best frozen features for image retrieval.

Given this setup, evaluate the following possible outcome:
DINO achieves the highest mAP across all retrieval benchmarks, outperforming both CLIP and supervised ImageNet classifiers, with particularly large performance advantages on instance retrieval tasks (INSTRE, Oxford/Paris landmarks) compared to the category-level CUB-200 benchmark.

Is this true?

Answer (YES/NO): NO